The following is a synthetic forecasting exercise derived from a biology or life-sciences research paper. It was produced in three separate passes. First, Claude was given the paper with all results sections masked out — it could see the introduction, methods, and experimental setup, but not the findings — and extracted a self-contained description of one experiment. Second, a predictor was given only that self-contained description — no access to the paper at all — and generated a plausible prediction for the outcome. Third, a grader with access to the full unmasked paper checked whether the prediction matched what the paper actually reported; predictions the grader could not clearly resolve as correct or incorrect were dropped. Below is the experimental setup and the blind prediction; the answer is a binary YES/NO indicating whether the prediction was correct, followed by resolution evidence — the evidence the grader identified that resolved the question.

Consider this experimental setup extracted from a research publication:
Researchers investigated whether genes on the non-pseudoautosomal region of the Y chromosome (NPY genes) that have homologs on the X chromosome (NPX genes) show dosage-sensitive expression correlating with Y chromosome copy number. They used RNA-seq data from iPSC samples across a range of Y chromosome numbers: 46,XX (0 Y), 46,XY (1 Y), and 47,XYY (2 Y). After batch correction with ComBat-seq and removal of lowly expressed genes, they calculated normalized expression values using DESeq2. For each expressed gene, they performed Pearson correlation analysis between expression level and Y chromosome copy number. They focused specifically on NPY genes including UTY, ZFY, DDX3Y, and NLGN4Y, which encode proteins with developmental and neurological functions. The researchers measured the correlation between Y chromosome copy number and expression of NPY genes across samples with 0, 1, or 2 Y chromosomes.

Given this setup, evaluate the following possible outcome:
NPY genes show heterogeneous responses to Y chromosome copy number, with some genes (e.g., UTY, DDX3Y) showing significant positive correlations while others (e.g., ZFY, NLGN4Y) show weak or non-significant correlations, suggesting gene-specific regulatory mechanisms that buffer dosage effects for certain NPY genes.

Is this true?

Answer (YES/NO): NO